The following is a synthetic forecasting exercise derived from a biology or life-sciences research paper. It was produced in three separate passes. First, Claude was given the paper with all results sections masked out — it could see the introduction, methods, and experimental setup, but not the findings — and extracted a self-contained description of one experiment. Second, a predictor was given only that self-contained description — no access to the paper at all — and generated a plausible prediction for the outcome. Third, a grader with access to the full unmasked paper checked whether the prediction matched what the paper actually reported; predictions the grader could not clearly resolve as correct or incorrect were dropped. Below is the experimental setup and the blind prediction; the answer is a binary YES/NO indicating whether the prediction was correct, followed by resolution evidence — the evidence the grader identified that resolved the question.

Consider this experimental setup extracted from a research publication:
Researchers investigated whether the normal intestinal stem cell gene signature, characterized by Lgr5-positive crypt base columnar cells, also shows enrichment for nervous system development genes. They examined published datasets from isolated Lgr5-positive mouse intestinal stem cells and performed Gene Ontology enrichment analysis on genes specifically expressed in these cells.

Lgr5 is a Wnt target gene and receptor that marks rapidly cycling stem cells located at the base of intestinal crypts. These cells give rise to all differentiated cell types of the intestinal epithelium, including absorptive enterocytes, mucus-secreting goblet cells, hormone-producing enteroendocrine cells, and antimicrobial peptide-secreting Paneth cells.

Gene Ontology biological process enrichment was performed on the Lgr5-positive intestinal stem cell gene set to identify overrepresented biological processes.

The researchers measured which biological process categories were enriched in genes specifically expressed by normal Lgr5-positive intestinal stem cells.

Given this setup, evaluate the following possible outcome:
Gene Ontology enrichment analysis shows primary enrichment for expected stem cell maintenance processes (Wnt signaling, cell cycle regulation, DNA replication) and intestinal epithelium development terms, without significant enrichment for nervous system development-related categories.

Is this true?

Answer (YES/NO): NO